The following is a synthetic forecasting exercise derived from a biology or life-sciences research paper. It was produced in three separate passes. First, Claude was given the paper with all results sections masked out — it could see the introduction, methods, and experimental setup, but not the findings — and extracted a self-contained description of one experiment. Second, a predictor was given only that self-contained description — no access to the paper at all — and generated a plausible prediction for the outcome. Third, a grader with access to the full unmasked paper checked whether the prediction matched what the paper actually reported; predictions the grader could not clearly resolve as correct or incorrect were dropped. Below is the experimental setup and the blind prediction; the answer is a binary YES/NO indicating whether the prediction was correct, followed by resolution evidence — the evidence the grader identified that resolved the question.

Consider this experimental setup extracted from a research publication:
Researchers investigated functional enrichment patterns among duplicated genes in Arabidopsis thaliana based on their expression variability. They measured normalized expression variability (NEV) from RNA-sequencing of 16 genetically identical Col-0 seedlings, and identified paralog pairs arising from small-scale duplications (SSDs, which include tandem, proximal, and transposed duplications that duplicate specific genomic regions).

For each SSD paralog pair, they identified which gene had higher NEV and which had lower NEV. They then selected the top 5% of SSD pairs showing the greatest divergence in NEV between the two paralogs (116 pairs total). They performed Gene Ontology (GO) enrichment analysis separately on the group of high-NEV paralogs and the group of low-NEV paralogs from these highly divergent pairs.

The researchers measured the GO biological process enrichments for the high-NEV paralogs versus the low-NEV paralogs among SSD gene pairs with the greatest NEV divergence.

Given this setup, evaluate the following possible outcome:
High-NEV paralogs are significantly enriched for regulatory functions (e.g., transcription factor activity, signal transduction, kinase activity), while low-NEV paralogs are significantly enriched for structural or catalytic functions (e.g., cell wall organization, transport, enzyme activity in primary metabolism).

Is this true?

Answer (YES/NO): NO